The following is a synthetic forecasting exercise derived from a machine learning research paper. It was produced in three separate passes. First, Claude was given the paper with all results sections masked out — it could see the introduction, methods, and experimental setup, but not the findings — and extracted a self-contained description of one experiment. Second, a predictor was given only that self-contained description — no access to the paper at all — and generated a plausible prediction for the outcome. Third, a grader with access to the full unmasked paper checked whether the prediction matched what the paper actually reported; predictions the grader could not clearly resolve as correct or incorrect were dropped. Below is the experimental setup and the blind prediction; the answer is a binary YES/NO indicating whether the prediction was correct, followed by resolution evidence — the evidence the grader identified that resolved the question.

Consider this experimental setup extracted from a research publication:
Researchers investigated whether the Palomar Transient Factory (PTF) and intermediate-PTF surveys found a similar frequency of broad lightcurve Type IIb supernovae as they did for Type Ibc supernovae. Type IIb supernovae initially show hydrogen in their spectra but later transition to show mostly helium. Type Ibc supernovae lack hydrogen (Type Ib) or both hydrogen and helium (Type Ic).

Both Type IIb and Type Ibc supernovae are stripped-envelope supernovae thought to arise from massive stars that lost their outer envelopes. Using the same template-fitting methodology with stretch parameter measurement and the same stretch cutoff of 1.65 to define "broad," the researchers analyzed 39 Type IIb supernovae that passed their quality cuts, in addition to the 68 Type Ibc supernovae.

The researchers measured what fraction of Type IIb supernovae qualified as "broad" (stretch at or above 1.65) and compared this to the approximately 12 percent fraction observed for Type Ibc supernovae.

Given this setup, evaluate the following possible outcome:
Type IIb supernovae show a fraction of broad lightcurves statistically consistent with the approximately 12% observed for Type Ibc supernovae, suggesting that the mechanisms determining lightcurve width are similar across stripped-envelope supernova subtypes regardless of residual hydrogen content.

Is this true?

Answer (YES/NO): YES